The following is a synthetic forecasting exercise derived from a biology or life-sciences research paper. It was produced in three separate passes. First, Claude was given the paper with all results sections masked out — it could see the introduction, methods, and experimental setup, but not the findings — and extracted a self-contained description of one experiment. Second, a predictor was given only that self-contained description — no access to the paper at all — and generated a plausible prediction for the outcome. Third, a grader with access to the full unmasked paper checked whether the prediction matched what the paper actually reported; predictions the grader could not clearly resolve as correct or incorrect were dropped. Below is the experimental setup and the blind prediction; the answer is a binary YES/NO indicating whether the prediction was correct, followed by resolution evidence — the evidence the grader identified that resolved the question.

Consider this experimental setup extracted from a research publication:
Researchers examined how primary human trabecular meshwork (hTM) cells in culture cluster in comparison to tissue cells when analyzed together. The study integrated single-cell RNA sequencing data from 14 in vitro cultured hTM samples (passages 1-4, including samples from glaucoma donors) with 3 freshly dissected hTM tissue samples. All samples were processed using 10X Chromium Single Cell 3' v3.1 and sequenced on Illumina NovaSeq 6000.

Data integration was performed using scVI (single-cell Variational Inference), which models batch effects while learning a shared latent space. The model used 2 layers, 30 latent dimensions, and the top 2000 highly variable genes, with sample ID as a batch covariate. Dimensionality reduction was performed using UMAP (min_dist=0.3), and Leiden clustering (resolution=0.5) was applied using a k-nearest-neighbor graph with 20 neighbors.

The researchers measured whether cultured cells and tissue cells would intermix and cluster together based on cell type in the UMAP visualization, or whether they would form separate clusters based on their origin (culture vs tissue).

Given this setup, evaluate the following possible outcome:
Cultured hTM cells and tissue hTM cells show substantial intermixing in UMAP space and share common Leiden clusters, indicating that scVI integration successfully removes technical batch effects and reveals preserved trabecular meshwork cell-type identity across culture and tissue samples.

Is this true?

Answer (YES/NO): NO